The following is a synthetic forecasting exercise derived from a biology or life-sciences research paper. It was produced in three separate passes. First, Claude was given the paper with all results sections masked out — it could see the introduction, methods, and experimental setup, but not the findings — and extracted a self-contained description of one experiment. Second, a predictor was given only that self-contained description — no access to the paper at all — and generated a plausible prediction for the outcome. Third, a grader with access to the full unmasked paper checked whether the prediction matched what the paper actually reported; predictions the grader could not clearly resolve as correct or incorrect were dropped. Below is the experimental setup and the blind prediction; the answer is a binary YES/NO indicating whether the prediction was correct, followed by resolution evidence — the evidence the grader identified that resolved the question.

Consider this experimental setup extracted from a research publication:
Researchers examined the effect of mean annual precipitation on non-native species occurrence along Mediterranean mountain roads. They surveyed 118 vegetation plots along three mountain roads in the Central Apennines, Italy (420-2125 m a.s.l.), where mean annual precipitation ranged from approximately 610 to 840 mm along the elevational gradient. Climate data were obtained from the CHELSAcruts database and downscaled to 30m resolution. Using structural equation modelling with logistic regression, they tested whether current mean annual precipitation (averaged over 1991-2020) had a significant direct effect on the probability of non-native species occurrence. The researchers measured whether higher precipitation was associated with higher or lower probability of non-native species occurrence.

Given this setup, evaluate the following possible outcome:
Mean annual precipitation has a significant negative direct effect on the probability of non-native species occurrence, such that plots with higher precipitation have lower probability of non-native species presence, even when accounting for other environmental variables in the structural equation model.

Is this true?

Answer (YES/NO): NO